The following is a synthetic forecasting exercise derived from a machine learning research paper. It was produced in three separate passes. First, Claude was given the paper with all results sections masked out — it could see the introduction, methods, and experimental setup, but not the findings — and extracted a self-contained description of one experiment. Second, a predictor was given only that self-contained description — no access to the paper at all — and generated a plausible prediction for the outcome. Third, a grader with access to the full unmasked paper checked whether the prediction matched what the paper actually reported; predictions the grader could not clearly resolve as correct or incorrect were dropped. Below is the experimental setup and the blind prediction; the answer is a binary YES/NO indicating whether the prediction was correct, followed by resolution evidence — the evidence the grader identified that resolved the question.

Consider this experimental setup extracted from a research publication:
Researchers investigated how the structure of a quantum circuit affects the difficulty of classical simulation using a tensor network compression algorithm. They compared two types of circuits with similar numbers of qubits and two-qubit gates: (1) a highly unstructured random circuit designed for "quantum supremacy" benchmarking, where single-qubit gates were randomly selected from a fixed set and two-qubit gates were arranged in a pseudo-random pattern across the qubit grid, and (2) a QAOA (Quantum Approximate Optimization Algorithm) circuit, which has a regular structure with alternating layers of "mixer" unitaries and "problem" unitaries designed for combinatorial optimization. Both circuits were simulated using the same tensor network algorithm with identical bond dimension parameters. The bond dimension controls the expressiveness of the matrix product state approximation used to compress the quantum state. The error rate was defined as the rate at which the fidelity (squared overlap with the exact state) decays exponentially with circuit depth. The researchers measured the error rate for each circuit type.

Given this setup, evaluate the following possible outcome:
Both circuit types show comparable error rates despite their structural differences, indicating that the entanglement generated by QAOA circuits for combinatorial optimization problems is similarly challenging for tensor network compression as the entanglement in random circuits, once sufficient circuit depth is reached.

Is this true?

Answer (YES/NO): NO